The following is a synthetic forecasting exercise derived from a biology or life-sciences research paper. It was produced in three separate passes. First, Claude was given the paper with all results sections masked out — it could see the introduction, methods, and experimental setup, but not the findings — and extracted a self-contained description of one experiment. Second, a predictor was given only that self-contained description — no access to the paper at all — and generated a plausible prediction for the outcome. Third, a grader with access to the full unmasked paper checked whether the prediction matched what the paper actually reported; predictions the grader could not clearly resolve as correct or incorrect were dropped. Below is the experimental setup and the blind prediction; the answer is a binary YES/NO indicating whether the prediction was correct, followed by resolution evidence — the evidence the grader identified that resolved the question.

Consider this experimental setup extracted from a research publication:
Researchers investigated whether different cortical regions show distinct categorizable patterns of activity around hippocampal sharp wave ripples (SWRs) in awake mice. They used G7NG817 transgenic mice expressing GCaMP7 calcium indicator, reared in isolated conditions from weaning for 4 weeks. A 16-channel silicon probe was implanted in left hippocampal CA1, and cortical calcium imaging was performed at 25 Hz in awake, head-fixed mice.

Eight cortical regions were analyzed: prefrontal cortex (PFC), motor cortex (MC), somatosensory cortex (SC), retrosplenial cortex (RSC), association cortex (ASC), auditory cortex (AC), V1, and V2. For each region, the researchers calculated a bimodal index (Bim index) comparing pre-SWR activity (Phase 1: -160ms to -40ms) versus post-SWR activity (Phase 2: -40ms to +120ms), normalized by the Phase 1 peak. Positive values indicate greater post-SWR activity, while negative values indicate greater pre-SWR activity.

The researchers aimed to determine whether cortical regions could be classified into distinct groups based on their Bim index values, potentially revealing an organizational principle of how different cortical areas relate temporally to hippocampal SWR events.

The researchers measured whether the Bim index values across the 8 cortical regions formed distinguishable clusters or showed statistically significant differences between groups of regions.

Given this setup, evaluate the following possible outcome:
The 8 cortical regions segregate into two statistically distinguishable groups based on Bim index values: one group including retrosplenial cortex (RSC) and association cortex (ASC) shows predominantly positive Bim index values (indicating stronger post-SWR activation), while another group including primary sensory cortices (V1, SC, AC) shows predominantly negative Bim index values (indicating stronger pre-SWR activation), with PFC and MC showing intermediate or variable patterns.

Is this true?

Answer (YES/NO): NO